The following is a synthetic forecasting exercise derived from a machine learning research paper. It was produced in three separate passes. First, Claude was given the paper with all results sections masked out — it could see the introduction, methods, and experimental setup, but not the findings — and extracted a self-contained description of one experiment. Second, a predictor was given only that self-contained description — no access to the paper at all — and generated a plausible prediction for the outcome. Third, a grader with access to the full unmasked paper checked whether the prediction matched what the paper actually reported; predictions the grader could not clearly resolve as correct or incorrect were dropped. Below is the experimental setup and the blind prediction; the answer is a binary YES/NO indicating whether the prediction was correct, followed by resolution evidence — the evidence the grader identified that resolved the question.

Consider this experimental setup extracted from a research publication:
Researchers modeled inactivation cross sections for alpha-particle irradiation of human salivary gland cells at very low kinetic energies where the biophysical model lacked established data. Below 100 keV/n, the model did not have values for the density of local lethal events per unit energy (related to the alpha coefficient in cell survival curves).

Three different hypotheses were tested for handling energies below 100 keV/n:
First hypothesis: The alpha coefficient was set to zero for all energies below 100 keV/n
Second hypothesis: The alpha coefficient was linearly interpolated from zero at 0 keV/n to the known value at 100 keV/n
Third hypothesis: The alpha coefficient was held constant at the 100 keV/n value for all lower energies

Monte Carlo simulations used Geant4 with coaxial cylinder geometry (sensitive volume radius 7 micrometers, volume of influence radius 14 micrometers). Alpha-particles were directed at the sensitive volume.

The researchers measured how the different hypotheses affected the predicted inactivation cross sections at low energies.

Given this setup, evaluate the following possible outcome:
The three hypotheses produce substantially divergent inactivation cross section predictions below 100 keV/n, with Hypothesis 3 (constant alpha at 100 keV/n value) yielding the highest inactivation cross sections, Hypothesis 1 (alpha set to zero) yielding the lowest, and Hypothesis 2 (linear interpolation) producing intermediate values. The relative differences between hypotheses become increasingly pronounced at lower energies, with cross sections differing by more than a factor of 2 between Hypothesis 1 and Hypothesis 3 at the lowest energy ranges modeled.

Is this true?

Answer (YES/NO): YES